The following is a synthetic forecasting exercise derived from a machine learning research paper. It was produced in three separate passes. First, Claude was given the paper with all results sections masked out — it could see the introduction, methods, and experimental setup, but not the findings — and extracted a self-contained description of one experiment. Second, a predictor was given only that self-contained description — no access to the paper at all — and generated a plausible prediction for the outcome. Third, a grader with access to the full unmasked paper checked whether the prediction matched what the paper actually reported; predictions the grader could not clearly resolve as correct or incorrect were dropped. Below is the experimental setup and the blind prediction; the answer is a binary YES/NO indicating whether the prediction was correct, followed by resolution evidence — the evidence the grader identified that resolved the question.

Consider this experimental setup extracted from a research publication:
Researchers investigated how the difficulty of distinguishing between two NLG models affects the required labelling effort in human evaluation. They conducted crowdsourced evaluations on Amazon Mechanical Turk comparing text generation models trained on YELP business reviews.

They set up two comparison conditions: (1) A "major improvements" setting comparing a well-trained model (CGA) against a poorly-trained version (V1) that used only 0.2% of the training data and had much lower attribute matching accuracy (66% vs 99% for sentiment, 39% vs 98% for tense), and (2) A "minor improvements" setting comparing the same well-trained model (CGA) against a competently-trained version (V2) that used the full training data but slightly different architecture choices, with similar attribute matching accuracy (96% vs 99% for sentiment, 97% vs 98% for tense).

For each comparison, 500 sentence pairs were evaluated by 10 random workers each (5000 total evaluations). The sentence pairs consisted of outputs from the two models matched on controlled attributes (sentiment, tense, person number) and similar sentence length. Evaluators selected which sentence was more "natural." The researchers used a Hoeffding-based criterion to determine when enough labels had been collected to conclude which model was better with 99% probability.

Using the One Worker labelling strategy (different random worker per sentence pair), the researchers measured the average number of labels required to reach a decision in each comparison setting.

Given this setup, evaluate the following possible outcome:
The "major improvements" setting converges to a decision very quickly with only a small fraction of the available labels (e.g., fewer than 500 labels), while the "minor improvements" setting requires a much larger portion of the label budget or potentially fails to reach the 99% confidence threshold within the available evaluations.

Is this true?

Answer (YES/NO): YES